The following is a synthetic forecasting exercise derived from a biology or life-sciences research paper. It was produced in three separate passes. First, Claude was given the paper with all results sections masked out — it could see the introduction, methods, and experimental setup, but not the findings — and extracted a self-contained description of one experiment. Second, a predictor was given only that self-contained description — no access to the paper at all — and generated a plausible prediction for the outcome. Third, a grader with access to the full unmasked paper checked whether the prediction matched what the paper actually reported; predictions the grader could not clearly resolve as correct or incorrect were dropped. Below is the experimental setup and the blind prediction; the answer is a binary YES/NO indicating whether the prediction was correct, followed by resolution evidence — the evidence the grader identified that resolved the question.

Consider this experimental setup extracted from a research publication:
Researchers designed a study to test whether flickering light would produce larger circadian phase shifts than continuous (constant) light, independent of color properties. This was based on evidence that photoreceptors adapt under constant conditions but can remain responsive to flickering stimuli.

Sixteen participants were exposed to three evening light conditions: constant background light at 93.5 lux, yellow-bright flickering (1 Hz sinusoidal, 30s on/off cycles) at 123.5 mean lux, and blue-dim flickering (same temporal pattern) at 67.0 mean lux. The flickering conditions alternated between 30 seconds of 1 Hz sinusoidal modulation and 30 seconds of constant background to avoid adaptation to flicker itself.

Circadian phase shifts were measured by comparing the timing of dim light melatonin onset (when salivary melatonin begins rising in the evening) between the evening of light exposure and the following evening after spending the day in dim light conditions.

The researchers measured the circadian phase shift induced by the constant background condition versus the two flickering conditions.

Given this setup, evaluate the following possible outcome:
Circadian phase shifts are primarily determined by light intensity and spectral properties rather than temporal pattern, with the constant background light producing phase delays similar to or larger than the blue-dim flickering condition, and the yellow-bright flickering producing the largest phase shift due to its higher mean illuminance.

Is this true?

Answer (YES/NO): NO